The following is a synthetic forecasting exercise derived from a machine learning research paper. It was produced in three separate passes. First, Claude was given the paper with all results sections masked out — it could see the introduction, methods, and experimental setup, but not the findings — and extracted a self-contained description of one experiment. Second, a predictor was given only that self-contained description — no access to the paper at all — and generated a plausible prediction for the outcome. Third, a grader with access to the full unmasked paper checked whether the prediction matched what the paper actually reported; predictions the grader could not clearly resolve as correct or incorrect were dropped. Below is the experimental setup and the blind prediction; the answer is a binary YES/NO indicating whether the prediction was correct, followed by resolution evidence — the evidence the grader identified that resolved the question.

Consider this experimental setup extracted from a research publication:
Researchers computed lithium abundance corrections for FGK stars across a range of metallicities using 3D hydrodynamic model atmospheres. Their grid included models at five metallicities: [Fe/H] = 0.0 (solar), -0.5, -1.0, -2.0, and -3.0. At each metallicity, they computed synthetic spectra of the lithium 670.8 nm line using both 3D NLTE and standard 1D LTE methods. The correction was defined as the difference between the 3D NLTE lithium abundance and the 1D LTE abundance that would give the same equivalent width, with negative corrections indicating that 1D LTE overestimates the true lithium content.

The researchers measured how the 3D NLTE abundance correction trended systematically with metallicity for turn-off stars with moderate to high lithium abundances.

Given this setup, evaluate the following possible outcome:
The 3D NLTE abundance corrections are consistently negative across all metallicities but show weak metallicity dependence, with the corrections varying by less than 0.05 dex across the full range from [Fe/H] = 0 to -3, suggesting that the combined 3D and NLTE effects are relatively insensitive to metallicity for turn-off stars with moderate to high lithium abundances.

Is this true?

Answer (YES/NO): NO